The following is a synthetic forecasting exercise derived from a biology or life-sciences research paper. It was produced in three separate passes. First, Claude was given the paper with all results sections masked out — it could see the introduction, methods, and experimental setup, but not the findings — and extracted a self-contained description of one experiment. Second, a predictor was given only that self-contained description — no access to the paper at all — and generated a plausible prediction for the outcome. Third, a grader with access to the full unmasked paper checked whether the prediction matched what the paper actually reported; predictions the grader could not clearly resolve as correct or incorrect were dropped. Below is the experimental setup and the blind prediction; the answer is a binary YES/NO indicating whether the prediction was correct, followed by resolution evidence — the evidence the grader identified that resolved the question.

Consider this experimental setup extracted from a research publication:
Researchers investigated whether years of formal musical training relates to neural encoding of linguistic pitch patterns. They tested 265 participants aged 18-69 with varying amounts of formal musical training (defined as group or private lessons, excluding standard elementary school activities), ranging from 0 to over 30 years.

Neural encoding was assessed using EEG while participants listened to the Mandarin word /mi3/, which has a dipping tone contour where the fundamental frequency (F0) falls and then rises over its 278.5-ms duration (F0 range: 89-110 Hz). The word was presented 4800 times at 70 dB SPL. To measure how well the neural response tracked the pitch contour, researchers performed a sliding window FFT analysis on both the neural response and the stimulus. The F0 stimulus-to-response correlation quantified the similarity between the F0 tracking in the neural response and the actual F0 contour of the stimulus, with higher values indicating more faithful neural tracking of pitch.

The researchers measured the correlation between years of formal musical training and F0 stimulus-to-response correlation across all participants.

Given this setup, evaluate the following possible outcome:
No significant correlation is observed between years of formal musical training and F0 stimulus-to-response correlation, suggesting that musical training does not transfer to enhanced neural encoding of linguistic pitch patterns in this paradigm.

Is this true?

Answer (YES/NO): YES